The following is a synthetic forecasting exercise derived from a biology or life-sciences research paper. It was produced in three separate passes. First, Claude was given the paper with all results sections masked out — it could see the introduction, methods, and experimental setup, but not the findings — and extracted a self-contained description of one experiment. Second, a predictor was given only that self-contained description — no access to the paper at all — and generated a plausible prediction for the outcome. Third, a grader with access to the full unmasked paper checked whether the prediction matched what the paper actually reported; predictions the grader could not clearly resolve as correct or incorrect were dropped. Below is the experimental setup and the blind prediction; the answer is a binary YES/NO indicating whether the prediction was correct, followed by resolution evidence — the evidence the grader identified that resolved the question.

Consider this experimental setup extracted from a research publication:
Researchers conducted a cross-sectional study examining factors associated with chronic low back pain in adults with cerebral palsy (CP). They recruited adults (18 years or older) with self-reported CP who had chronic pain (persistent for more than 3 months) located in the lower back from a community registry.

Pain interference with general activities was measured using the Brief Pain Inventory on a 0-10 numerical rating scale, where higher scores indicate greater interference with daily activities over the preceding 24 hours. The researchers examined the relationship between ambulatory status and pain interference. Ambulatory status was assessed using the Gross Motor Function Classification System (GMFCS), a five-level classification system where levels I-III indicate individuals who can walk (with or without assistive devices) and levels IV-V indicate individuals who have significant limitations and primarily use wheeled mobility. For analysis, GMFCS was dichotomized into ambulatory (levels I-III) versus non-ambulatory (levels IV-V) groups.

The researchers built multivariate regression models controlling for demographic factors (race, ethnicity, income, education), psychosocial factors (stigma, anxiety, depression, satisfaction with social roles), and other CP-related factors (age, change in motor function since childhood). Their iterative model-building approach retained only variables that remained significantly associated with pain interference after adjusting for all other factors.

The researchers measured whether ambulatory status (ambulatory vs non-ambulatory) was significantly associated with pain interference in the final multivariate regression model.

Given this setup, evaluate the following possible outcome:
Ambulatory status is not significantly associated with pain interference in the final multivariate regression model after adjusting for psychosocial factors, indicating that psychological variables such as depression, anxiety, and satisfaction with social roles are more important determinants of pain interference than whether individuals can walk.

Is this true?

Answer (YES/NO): NO